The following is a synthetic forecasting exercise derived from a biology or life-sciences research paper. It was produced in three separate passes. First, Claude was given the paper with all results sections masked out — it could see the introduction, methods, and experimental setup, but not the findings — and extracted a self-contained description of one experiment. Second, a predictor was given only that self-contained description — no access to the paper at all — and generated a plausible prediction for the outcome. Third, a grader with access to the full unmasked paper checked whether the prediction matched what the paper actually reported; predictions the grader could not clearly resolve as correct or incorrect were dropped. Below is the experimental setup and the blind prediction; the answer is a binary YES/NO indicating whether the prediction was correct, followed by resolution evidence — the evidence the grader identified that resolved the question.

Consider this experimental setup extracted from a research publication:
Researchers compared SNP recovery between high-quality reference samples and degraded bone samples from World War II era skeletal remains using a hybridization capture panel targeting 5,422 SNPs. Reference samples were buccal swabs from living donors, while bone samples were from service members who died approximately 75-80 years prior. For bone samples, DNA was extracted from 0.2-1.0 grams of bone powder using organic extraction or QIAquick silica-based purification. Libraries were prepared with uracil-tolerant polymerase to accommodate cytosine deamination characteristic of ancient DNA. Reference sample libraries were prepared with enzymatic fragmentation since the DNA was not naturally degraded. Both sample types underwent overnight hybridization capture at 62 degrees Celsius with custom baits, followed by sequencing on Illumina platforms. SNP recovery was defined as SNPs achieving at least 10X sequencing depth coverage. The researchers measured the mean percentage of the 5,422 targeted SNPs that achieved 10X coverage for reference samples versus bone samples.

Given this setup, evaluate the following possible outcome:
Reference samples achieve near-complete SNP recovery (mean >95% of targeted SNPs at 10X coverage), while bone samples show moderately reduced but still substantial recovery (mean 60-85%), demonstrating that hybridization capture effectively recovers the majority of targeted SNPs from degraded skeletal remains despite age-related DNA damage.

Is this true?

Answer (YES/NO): NO